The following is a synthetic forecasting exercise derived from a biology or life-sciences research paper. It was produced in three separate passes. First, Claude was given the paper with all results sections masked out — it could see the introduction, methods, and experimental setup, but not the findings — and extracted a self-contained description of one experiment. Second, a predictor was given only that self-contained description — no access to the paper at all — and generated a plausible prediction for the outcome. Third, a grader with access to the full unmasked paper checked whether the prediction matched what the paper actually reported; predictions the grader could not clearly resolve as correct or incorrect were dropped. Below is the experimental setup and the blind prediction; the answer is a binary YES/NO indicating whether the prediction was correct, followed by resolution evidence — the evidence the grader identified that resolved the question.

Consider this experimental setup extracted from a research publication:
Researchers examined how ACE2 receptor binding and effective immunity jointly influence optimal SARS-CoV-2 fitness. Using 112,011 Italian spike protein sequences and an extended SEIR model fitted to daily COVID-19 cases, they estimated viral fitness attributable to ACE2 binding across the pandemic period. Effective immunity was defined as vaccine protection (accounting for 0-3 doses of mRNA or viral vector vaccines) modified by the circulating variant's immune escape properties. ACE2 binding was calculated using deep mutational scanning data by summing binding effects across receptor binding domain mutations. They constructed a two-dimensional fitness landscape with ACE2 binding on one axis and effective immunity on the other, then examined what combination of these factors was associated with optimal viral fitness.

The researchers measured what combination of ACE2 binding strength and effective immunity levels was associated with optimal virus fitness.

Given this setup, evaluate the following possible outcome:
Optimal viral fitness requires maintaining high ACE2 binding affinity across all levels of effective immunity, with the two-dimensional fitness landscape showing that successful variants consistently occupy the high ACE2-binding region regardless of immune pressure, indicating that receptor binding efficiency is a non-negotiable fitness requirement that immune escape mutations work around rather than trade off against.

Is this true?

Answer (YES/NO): NO